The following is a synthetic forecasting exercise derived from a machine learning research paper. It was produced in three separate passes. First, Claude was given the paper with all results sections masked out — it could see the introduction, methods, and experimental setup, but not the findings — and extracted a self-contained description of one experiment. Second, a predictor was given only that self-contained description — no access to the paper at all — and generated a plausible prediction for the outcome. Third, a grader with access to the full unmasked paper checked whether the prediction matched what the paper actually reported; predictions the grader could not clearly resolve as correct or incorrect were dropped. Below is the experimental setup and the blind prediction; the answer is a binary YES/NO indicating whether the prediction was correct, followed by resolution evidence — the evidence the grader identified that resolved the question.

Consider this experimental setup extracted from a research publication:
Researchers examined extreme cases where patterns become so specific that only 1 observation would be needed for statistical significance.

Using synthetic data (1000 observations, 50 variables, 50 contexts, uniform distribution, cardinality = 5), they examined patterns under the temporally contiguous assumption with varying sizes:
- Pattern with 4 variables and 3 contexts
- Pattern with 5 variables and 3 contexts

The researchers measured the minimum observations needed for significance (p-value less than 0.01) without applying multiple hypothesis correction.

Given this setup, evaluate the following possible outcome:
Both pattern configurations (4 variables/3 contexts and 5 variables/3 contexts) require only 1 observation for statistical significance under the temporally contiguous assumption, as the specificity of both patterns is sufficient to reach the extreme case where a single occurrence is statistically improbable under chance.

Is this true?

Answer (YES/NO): YES